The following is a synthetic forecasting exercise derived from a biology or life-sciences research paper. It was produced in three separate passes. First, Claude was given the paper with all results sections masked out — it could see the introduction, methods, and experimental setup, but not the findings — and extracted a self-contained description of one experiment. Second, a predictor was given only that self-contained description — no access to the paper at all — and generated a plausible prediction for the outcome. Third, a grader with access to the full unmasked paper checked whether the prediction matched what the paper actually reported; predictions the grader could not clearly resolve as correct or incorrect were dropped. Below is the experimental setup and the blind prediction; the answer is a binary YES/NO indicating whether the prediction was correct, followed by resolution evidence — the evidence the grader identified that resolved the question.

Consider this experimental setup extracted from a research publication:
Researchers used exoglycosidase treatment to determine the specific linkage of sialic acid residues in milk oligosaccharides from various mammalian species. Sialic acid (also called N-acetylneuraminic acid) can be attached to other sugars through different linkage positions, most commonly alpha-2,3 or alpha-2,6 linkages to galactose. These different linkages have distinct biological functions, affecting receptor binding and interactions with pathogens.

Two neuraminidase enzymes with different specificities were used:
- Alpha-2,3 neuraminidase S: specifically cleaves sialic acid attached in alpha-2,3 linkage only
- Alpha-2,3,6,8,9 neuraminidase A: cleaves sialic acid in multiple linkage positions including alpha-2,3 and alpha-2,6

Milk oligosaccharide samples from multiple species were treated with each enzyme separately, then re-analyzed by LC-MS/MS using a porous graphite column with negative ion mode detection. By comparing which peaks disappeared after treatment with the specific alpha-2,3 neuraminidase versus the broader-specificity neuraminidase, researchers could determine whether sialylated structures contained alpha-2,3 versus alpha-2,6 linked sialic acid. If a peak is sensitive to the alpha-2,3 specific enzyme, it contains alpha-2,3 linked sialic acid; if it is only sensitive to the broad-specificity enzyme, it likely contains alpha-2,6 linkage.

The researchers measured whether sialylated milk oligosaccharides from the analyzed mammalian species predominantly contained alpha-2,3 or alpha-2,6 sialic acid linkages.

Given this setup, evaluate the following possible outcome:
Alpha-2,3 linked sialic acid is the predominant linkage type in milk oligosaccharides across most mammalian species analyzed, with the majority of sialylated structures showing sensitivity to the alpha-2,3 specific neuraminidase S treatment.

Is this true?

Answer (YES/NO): NO